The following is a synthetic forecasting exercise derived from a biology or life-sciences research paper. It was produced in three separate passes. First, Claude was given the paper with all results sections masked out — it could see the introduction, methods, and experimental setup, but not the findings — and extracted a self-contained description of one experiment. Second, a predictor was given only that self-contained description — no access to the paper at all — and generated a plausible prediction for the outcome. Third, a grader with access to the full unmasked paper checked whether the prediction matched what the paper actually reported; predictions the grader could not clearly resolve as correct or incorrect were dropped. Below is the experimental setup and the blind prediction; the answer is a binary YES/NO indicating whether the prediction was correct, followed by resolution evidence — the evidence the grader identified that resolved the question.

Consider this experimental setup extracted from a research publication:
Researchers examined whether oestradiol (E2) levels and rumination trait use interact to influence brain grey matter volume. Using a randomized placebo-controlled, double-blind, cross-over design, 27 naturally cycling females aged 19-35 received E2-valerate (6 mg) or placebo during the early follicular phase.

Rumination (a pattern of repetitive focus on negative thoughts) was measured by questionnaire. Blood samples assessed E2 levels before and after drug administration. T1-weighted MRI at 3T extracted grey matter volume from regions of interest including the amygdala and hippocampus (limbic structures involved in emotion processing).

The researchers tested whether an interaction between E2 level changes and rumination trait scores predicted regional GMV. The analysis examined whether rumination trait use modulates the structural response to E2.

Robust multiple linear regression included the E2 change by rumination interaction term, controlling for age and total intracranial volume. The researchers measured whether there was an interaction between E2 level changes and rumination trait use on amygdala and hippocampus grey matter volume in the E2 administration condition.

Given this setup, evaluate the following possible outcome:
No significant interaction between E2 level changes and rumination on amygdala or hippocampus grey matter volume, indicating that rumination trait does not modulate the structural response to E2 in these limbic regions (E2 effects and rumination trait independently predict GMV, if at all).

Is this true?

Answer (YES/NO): YES